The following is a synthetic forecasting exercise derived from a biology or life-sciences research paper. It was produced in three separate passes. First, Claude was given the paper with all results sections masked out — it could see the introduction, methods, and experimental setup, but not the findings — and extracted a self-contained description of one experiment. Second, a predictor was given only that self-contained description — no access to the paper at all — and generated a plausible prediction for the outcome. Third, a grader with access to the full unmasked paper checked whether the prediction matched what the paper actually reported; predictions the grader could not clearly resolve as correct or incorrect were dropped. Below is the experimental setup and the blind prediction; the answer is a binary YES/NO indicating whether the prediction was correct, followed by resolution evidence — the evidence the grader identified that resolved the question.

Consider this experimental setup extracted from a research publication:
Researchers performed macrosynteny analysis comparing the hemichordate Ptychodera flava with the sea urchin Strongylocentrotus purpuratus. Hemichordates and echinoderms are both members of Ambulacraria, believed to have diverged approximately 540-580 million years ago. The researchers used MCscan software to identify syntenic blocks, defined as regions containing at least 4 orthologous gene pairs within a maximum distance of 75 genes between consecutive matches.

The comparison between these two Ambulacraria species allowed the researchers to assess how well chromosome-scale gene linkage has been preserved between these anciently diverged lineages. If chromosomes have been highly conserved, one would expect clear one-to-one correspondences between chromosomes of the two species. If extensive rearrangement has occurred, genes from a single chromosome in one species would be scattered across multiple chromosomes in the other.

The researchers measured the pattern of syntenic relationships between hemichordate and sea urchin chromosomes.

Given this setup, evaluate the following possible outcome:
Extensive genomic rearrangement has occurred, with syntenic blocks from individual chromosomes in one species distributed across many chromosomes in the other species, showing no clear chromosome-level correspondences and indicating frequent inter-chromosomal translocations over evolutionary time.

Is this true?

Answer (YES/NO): NO